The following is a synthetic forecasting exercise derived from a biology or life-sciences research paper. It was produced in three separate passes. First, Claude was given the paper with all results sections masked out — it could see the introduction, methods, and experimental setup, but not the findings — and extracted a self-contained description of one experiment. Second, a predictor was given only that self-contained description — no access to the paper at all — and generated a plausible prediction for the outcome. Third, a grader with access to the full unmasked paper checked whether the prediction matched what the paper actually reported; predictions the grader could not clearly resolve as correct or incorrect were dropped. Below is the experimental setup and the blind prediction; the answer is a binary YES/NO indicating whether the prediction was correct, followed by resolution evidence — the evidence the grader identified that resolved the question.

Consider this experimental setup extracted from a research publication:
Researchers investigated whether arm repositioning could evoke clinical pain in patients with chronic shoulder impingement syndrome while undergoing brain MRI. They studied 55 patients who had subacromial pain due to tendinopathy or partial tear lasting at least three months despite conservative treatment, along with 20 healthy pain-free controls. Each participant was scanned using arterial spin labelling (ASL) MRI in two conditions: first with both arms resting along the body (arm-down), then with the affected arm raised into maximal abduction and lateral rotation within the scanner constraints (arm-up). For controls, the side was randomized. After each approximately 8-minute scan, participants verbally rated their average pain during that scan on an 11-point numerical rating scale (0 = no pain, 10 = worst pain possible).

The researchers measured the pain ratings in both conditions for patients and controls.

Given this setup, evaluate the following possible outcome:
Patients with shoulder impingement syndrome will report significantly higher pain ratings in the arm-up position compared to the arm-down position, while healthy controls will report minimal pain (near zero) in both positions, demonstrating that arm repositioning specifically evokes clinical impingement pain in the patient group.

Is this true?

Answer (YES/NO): YES